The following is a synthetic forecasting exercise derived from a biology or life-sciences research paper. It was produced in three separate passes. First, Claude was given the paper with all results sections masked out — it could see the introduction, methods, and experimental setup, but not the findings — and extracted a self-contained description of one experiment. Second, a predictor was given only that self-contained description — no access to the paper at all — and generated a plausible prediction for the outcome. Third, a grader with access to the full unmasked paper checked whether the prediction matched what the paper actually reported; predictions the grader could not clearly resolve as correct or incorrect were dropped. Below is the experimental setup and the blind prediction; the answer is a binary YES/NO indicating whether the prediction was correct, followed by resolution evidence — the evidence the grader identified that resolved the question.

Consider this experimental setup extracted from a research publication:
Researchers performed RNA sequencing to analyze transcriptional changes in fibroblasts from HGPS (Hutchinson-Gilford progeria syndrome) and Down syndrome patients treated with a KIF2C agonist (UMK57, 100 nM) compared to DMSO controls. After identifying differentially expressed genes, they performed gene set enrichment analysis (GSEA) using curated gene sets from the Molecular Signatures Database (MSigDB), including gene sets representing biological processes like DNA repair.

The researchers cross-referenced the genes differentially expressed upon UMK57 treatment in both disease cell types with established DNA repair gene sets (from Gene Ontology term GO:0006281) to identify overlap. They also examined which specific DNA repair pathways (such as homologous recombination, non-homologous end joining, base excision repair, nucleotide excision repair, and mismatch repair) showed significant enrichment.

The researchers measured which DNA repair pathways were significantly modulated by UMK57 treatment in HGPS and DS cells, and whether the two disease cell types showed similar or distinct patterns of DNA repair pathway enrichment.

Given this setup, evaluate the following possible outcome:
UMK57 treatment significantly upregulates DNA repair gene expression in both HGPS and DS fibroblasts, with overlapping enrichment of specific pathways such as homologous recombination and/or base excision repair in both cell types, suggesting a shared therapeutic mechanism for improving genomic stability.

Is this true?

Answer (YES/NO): YES